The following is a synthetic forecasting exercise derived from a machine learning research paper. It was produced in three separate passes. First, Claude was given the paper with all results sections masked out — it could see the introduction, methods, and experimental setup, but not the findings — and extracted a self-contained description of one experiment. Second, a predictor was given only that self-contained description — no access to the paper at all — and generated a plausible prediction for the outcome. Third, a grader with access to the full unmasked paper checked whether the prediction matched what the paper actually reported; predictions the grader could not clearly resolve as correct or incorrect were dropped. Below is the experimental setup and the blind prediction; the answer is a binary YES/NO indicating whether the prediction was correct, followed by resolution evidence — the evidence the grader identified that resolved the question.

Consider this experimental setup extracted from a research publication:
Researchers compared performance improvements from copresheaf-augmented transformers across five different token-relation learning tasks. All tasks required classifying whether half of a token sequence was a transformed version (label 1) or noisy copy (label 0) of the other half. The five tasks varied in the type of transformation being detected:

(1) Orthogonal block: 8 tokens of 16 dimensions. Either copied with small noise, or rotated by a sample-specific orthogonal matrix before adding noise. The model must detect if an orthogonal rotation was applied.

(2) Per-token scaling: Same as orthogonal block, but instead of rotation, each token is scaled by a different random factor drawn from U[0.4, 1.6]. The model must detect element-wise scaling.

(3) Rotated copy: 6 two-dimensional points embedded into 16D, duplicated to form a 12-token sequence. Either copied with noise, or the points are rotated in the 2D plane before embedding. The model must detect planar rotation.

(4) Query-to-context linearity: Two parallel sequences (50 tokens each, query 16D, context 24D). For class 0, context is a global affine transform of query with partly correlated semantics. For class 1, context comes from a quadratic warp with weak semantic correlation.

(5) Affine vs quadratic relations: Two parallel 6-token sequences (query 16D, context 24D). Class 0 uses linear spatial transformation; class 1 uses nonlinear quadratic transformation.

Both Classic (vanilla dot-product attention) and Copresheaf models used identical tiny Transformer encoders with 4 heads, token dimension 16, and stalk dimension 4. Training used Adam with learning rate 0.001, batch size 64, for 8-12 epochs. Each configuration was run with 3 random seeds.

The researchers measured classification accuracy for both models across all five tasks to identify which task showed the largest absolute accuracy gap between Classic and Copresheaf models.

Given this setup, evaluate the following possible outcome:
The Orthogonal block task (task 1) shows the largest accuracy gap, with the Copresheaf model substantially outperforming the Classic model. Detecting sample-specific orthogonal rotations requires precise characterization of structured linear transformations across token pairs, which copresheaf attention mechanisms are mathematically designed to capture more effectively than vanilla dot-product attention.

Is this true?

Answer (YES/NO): NO